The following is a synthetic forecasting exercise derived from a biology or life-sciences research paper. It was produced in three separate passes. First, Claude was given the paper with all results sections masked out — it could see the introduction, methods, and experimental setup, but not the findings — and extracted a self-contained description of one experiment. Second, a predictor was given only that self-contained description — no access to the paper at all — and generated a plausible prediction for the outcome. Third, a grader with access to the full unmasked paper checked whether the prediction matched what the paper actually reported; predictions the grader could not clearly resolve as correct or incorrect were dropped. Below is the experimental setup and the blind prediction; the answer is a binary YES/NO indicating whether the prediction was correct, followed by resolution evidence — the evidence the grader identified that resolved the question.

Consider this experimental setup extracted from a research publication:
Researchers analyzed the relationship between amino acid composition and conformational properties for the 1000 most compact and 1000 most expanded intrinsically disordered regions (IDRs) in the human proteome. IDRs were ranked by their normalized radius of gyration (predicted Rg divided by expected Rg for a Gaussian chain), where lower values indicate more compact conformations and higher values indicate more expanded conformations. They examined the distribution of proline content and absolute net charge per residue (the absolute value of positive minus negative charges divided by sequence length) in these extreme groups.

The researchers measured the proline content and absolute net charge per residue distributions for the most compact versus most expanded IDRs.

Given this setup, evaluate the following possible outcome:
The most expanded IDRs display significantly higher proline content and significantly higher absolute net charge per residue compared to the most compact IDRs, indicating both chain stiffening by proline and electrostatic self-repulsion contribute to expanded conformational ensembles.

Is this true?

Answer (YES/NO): NO